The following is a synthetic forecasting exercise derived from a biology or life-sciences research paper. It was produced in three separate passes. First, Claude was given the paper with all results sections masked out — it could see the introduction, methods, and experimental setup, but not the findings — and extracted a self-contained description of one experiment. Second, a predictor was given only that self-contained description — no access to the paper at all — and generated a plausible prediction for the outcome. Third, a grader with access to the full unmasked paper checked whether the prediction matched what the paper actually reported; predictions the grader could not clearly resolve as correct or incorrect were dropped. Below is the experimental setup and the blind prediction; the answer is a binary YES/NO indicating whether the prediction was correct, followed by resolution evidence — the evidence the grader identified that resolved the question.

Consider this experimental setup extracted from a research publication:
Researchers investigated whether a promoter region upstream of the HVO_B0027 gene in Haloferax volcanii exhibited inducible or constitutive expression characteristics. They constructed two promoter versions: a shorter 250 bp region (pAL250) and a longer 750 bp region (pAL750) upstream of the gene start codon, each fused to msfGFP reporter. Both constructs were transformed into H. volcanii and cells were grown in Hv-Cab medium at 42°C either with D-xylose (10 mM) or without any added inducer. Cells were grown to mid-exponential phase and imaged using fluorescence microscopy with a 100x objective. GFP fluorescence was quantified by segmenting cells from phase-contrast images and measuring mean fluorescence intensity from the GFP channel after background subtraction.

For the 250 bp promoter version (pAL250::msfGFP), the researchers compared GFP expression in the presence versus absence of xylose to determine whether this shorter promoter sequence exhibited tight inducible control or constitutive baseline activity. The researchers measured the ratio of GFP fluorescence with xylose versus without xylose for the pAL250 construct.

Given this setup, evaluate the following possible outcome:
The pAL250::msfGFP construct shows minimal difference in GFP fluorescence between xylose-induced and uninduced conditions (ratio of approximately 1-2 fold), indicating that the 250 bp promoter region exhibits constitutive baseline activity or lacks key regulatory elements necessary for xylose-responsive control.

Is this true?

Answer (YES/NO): YES